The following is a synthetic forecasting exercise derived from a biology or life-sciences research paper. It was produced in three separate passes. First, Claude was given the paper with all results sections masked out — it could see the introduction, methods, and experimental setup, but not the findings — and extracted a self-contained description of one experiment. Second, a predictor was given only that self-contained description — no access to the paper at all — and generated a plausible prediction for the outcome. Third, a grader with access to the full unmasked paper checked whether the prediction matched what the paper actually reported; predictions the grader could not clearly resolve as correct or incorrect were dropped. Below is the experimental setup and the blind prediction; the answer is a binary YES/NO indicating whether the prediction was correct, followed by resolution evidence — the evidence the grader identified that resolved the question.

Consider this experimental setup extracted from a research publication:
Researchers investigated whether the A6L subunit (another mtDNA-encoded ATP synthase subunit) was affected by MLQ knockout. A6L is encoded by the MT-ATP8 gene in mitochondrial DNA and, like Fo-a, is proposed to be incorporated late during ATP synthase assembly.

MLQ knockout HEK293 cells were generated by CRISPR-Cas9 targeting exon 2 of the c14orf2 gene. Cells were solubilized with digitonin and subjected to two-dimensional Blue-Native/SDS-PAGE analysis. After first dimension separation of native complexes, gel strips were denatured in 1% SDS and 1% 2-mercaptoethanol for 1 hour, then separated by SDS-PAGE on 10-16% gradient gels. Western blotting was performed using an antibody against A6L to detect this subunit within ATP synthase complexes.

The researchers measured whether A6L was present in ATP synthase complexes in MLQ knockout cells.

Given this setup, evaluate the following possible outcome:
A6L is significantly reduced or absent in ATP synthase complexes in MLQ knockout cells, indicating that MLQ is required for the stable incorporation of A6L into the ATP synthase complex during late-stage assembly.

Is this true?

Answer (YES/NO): YES